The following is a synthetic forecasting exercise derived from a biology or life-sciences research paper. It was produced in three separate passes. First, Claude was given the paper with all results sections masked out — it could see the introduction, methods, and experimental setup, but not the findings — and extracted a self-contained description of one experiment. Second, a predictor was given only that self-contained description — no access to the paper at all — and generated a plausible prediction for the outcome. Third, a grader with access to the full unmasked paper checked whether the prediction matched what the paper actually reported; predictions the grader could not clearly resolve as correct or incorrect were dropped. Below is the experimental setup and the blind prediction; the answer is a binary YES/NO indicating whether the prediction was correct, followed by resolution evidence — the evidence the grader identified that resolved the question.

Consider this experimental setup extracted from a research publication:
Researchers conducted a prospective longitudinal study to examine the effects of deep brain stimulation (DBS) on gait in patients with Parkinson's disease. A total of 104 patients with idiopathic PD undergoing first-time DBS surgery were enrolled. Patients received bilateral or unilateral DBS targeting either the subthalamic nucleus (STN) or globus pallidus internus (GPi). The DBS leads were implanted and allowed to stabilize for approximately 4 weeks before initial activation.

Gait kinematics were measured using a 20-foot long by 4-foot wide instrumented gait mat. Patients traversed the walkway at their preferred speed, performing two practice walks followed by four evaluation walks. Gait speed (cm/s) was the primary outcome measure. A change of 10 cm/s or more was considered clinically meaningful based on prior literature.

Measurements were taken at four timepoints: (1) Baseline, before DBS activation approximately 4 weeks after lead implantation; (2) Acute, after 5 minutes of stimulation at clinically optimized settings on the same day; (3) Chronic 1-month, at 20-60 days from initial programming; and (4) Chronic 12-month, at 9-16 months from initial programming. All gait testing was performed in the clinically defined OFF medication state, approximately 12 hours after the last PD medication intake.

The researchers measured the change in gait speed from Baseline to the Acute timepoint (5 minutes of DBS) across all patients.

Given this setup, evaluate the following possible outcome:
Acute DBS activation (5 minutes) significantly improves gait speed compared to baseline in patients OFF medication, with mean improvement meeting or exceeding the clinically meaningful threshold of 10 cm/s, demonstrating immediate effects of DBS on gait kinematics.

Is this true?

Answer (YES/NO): YES